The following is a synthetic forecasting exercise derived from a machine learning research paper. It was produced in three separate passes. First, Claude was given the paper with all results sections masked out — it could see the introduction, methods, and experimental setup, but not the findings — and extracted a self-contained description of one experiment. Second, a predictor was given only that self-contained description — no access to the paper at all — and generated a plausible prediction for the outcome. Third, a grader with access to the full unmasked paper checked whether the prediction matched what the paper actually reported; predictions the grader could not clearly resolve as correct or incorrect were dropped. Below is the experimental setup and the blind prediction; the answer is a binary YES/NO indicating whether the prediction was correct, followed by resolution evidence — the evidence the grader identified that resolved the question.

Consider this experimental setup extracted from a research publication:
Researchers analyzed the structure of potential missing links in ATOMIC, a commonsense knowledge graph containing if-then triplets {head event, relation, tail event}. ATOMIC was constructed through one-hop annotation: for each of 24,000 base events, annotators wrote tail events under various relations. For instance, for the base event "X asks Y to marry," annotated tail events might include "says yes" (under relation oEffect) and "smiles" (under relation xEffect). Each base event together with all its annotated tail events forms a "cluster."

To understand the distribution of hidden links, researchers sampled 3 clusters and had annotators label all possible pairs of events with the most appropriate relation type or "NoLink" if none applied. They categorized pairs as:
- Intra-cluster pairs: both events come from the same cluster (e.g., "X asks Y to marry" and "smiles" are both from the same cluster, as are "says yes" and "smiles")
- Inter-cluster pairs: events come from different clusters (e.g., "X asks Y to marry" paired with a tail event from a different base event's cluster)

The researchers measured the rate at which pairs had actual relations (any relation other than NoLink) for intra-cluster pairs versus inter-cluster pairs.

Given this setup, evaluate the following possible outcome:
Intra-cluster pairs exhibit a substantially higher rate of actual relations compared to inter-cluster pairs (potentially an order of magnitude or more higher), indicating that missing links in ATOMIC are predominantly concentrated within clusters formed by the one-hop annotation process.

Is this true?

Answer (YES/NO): NO